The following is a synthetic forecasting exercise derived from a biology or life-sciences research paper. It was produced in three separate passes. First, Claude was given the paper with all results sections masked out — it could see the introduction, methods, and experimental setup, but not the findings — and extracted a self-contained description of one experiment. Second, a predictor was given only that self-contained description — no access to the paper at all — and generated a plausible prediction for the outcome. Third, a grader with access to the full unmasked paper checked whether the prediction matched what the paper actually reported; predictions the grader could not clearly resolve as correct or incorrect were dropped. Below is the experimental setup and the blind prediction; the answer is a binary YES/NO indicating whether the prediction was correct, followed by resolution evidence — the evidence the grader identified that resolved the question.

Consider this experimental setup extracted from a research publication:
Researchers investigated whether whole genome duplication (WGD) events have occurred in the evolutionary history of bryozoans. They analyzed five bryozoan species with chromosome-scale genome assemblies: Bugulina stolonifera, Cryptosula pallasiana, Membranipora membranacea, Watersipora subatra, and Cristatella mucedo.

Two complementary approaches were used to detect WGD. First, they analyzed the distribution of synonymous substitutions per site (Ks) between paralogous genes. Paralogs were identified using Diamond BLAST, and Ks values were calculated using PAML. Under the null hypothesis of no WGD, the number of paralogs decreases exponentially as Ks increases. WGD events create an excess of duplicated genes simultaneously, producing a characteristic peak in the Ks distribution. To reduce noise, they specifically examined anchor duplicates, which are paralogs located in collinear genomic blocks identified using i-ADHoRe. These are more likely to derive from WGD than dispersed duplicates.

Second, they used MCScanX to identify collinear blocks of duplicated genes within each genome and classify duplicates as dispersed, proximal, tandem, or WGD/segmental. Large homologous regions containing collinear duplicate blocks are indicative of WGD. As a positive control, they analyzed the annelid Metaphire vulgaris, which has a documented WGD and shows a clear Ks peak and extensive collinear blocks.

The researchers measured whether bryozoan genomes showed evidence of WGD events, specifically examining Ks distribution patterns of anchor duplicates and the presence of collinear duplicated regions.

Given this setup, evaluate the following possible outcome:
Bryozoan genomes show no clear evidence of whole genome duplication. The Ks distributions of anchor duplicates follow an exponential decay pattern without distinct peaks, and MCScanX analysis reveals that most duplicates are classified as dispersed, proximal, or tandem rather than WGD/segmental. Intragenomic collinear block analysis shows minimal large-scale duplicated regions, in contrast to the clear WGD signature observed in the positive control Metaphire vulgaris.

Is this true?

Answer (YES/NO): YES